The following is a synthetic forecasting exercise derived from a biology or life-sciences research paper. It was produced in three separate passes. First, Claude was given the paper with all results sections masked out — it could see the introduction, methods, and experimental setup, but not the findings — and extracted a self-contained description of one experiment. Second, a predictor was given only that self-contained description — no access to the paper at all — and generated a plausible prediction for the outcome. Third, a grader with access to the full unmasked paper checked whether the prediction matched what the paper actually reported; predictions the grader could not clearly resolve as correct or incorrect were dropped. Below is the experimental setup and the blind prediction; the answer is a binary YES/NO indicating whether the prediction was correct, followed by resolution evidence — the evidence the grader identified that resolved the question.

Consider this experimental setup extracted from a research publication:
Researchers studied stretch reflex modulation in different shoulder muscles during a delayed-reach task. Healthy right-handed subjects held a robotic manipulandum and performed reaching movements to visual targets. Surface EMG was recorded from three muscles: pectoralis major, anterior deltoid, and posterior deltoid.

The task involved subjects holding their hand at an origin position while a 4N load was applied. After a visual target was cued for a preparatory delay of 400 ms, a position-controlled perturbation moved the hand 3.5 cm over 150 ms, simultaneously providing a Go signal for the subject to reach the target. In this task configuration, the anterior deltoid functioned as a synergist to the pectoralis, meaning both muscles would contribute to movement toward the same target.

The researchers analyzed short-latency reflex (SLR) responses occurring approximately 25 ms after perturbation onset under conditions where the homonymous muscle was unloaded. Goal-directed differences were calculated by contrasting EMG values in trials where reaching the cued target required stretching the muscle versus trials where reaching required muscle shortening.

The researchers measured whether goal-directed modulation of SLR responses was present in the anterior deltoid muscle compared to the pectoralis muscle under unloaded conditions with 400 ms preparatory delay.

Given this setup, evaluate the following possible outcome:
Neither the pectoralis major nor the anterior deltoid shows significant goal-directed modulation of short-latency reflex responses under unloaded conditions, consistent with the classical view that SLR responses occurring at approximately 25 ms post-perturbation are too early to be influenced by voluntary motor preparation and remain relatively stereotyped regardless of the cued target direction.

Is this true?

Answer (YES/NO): NO